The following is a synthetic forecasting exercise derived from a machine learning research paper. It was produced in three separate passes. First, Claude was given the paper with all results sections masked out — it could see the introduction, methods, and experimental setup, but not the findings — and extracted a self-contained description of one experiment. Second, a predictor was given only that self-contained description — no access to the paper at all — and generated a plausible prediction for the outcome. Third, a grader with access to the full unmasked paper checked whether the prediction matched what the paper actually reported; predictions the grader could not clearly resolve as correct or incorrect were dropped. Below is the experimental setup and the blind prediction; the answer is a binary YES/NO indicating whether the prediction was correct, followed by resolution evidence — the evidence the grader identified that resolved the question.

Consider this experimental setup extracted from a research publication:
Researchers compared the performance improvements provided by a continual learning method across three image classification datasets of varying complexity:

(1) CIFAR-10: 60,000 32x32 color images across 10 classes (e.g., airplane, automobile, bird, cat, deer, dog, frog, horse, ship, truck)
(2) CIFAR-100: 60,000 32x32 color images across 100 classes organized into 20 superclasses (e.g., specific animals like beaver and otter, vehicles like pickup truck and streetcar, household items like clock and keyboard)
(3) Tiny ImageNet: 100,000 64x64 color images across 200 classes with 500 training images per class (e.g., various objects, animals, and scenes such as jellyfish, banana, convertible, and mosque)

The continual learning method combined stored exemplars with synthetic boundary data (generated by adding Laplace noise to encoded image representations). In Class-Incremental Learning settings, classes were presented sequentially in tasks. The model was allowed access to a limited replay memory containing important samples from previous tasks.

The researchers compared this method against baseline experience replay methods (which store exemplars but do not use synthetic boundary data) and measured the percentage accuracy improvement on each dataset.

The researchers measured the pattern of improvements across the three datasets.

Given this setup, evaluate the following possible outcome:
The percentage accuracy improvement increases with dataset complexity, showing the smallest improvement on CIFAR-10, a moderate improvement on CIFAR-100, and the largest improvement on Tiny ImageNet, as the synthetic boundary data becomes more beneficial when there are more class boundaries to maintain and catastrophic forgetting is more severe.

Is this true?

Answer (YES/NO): NO